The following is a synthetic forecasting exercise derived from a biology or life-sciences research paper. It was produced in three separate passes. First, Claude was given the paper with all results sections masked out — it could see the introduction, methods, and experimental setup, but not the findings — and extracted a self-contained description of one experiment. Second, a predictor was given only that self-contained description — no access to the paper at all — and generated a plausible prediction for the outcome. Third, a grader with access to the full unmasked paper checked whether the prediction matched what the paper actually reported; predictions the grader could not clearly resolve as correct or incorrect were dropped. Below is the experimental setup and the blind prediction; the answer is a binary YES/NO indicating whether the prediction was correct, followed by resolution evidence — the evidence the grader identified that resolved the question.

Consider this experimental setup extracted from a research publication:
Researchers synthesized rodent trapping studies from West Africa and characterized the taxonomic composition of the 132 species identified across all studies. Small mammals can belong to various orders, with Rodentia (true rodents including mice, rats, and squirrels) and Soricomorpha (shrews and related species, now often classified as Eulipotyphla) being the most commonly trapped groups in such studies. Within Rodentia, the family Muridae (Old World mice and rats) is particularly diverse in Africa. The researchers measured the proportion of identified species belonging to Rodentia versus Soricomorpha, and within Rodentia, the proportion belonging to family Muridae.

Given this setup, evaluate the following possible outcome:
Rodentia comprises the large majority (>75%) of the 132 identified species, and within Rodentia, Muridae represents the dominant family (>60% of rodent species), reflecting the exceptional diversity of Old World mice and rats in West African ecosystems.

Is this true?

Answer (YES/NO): YES